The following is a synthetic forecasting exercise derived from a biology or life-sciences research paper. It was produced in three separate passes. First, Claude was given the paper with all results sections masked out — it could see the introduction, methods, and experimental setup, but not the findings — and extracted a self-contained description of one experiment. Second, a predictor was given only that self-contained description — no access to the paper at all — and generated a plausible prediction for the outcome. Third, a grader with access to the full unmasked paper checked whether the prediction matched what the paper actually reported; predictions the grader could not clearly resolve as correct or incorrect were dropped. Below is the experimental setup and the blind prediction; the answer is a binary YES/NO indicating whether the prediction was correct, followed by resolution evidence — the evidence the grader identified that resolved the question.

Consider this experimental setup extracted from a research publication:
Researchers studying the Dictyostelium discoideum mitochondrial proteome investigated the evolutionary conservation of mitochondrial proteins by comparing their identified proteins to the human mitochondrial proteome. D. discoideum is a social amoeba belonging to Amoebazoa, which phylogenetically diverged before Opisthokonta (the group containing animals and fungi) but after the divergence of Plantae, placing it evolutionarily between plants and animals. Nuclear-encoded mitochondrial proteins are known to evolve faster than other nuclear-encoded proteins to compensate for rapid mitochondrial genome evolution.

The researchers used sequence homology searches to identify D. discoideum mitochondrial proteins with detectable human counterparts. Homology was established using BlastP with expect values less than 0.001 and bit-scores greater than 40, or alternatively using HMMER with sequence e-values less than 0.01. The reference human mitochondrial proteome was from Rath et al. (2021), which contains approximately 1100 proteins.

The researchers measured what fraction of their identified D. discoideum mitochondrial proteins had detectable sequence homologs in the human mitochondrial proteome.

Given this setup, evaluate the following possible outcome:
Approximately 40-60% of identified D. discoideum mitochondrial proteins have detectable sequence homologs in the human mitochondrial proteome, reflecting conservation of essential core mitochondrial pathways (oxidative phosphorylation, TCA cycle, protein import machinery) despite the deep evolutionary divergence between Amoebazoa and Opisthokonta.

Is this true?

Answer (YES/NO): YES